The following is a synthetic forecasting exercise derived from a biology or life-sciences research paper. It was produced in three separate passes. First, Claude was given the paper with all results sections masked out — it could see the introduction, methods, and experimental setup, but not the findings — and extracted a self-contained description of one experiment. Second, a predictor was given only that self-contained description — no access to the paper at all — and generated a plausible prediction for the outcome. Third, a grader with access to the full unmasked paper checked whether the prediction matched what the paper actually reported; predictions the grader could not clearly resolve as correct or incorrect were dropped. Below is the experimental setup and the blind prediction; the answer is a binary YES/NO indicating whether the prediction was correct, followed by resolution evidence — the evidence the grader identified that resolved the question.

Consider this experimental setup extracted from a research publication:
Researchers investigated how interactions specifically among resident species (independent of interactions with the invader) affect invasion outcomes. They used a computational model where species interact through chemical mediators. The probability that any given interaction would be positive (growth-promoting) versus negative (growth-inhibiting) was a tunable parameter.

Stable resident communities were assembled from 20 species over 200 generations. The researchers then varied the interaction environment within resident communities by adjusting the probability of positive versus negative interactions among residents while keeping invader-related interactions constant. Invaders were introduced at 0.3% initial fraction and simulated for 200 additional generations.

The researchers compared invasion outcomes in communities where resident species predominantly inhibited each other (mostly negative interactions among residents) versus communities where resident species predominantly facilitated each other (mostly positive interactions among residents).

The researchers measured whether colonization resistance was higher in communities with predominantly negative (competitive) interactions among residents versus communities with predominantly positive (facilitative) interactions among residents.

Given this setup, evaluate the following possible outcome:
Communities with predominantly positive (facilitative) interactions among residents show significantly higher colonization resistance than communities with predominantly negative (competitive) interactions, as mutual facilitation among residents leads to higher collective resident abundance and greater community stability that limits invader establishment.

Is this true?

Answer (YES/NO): YES